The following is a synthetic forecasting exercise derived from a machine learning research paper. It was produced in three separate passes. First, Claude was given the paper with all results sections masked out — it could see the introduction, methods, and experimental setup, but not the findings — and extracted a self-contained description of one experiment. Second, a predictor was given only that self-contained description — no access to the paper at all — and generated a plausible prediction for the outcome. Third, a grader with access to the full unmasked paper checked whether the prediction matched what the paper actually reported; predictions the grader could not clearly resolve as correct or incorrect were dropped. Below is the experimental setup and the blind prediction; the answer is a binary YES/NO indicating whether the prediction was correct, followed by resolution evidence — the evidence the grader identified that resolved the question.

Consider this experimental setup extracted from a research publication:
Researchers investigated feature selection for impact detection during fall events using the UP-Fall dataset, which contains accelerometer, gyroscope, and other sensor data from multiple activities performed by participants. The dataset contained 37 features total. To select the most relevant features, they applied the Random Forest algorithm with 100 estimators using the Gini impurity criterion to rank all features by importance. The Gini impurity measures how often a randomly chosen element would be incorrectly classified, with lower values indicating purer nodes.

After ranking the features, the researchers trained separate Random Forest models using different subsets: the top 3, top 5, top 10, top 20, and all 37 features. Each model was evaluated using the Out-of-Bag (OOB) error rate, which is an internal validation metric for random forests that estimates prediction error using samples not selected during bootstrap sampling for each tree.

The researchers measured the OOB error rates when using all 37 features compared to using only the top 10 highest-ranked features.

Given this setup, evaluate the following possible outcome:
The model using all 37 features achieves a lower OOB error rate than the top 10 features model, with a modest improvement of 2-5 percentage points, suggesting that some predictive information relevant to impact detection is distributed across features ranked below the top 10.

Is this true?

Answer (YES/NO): NO